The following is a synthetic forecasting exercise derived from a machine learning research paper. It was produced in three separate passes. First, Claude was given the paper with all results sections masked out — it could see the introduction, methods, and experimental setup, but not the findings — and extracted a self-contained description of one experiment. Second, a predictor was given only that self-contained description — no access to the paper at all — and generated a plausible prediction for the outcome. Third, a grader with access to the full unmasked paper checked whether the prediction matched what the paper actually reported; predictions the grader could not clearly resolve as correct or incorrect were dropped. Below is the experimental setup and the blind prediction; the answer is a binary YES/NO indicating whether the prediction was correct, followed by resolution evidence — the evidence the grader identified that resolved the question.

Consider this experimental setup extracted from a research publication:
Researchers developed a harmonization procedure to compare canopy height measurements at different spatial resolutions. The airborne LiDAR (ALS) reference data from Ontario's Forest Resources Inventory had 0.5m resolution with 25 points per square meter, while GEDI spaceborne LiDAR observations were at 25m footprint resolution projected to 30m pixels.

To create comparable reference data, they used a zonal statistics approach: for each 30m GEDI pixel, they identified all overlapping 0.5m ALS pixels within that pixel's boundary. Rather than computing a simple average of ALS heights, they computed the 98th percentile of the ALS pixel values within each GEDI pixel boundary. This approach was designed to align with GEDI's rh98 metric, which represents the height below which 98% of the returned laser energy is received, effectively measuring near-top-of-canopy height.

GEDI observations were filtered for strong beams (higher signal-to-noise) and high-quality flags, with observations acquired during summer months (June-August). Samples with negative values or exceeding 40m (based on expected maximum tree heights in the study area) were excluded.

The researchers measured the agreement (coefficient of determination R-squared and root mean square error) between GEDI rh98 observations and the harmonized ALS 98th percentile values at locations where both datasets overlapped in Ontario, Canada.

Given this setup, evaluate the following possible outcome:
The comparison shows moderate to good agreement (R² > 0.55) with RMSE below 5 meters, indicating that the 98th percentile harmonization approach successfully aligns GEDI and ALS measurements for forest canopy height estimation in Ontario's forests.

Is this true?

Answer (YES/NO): YES